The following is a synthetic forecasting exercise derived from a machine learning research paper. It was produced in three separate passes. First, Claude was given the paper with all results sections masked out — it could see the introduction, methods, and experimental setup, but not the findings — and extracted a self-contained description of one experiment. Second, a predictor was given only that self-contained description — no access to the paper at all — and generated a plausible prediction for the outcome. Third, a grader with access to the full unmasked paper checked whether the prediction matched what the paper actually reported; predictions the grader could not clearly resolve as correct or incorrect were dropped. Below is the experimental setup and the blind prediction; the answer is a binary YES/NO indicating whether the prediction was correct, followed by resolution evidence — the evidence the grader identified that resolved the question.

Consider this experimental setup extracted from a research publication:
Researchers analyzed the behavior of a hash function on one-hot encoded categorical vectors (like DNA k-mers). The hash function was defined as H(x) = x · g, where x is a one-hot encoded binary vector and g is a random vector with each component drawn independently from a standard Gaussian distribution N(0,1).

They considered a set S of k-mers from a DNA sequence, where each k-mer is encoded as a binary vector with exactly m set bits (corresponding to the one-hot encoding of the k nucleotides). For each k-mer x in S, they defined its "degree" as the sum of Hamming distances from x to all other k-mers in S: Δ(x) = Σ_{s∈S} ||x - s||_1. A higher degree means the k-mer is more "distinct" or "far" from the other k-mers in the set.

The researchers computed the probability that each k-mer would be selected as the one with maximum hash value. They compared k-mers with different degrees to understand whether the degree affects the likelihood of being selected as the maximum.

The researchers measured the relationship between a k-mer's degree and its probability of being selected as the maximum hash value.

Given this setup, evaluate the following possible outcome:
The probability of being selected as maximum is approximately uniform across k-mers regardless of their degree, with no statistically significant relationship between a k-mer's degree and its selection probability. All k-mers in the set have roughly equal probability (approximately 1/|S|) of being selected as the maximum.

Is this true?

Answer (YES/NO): NO